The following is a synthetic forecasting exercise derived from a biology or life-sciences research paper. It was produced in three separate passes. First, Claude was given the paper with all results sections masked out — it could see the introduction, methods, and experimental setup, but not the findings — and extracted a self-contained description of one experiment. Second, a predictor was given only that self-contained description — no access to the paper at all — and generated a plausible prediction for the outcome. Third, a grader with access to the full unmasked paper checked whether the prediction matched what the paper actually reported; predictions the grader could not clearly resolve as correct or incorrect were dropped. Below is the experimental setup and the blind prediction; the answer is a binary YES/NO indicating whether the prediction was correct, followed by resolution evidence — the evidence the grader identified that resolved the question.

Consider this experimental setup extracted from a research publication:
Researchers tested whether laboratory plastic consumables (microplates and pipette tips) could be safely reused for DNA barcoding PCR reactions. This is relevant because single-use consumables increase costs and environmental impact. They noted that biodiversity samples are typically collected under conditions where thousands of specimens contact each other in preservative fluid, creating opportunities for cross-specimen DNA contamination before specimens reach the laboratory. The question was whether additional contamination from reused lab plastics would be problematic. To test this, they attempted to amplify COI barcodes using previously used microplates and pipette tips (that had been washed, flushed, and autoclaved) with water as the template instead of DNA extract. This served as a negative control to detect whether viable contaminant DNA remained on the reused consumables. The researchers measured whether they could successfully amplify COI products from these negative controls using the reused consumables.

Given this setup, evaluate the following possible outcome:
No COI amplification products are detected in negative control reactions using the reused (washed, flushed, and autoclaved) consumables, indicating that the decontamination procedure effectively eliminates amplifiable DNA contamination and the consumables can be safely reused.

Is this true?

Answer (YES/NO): YES